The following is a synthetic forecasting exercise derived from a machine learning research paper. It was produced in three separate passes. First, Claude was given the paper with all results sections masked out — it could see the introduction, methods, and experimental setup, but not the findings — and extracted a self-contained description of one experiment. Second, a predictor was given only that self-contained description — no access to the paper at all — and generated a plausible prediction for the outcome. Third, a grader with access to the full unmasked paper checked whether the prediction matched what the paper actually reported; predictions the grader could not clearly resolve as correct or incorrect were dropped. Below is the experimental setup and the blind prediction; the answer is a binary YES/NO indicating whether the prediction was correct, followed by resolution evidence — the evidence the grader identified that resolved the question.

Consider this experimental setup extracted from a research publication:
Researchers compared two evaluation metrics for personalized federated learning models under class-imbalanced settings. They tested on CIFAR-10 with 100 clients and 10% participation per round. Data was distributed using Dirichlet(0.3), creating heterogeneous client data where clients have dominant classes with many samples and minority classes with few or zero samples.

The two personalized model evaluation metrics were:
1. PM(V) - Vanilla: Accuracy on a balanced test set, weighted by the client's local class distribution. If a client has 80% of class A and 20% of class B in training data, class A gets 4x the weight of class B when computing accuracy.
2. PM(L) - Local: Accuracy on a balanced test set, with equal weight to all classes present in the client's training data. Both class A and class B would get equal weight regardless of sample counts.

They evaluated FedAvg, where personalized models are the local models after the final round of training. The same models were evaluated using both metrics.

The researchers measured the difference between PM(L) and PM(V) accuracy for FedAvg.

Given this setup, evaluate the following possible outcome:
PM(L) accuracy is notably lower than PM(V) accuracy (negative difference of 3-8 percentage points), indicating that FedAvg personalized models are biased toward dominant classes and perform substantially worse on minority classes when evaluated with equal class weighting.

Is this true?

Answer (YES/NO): NO